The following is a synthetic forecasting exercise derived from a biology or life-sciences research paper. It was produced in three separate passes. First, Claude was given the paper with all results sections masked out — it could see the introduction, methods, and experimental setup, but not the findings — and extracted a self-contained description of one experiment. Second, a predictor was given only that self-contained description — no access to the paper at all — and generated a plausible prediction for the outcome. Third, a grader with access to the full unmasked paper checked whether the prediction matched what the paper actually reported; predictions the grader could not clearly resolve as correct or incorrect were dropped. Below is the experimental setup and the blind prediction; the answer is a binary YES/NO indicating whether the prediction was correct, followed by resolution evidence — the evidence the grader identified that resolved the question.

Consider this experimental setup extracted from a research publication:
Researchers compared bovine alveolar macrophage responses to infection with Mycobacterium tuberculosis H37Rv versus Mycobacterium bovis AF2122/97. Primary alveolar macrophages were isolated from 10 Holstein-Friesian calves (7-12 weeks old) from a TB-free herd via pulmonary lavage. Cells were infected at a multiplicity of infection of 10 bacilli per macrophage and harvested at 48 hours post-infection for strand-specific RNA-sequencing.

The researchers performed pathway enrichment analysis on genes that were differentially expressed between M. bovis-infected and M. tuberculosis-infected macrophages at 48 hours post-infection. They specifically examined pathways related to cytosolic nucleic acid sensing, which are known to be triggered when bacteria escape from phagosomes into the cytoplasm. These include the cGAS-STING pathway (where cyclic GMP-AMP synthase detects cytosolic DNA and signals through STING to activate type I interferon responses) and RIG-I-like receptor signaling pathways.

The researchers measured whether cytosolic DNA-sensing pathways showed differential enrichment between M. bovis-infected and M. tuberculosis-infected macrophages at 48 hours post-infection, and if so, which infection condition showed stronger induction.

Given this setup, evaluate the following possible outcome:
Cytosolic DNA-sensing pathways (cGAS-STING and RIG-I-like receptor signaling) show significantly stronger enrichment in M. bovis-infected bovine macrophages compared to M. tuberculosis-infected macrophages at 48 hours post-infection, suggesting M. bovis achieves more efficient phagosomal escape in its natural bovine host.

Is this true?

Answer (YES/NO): YES